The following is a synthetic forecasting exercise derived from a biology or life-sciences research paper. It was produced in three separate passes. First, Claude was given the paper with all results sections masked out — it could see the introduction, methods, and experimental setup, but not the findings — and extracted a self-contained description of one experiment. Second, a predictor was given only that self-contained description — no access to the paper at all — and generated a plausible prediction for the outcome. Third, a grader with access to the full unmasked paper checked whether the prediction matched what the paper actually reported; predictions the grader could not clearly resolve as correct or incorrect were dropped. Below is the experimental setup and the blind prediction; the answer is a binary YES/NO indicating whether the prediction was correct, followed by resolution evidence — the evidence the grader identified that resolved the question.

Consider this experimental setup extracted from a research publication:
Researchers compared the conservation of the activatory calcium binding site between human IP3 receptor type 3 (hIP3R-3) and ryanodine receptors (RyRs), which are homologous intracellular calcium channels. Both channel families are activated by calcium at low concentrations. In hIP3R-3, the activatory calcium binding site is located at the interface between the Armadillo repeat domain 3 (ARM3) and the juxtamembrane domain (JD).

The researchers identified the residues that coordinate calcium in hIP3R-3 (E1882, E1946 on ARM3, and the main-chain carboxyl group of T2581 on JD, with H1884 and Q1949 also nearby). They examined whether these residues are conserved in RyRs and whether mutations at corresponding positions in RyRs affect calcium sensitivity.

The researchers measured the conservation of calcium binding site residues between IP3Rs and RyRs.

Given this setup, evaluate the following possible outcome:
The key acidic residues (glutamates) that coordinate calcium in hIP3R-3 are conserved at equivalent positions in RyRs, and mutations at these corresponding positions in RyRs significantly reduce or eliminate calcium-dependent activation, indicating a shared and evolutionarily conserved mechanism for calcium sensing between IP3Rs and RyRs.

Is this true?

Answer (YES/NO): YES